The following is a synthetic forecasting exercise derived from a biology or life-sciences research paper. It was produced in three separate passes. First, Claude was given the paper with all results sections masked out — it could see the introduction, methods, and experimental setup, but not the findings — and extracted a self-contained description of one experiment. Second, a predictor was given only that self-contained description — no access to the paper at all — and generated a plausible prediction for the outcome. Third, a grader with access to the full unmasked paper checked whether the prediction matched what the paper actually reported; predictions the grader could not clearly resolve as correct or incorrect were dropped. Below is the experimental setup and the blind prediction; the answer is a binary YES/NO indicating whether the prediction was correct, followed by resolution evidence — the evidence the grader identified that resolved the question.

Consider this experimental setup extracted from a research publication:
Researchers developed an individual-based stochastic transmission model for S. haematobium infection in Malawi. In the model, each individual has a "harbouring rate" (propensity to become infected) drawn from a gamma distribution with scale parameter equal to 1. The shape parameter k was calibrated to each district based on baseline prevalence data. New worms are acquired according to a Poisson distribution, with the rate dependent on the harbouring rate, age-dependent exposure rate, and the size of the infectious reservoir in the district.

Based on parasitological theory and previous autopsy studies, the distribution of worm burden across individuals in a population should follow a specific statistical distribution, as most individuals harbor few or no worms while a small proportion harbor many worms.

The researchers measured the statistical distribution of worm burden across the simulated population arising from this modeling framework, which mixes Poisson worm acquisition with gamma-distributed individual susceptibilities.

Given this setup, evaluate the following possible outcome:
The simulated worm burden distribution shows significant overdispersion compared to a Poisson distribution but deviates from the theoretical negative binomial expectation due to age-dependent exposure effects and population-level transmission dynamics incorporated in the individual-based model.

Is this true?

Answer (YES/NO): NO